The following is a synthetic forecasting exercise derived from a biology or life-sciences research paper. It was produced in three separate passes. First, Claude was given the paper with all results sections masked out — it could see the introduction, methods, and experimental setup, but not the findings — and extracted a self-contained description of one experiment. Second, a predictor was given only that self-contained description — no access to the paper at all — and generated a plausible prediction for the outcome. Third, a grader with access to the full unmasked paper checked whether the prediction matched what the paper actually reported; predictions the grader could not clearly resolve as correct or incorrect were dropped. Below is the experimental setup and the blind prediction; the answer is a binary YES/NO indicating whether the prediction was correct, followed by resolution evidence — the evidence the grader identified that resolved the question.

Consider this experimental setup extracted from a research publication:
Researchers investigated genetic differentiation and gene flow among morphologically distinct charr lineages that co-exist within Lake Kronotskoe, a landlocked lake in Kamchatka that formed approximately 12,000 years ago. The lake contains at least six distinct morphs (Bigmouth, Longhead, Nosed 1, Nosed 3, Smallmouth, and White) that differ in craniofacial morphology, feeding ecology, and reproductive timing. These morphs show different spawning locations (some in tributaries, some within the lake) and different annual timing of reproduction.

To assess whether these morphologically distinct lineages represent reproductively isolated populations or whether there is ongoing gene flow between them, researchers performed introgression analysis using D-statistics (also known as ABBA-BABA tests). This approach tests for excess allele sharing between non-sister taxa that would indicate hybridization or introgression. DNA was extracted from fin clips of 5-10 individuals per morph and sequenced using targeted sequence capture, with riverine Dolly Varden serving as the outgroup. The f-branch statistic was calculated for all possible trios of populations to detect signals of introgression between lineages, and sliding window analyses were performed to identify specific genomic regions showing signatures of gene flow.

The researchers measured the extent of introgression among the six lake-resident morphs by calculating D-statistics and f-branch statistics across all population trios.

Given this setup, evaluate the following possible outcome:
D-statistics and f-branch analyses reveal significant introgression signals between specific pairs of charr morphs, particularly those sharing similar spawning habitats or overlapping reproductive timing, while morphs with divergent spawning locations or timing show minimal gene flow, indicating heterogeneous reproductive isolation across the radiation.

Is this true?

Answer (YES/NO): NO